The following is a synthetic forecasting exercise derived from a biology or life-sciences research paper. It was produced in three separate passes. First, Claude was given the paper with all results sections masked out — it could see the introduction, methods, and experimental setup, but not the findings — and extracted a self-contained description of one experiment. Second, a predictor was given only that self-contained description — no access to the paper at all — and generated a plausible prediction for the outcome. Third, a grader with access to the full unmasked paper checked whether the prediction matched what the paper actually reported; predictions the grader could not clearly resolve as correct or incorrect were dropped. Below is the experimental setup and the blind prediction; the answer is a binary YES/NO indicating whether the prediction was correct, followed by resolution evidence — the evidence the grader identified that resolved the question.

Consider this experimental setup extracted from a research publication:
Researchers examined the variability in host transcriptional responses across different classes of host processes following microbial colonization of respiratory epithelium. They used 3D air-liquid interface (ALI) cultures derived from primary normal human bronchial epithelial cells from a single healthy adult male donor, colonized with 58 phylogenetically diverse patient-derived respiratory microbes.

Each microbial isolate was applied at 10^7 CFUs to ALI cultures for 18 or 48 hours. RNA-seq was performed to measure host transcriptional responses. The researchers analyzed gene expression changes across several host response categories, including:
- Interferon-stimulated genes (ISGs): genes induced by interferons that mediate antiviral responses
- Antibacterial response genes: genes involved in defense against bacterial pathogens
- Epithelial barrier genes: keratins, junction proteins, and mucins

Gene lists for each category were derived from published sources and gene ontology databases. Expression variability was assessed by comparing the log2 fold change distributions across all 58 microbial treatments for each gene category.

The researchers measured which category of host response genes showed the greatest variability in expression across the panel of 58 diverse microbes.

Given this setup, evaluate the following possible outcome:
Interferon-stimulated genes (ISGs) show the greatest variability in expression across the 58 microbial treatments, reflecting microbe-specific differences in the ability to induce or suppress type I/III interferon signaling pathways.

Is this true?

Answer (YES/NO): YES